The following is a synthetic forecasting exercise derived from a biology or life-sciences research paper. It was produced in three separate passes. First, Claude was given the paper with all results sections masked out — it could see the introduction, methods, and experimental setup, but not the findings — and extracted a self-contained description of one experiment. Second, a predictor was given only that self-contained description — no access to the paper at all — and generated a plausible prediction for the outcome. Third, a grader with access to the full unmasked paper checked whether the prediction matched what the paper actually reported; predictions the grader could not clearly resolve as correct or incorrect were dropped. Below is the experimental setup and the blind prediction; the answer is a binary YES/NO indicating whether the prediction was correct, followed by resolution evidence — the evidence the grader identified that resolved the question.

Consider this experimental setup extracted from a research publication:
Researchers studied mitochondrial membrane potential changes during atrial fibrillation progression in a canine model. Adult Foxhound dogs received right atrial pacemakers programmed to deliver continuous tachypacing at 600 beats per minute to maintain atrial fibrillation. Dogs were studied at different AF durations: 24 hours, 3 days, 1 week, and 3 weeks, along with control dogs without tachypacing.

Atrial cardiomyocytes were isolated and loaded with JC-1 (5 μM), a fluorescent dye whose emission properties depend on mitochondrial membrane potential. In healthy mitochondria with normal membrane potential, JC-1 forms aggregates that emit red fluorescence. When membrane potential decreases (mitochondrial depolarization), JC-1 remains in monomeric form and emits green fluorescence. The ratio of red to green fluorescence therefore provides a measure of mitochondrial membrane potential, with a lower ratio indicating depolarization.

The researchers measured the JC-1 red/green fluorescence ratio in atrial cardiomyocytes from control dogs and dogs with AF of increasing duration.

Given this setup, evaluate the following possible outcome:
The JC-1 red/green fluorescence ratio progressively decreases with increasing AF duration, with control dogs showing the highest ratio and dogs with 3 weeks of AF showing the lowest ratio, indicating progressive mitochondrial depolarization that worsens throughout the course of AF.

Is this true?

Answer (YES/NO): NO